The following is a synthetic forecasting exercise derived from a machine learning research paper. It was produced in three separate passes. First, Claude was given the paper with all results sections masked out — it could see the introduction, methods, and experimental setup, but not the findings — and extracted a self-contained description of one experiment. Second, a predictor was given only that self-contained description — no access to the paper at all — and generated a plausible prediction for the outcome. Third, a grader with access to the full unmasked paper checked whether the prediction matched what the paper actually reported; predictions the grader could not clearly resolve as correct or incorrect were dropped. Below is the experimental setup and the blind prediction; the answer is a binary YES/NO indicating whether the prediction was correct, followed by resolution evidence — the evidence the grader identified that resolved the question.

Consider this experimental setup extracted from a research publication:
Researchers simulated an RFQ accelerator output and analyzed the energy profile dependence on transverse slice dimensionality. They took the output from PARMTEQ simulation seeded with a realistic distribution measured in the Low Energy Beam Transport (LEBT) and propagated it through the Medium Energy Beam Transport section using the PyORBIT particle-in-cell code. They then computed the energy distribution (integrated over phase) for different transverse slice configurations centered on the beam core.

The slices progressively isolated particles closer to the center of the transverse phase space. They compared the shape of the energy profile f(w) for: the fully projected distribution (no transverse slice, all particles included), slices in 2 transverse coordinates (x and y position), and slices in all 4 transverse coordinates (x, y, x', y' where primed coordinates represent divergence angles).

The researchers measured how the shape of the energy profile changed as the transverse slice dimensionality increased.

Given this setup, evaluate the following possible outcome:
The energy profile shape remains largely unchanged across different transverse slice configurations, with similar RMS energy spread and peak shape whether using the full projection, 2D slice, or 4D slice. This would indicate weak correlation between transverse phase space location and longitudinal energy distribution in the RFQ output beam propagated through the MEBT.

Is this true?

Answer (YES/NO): NO